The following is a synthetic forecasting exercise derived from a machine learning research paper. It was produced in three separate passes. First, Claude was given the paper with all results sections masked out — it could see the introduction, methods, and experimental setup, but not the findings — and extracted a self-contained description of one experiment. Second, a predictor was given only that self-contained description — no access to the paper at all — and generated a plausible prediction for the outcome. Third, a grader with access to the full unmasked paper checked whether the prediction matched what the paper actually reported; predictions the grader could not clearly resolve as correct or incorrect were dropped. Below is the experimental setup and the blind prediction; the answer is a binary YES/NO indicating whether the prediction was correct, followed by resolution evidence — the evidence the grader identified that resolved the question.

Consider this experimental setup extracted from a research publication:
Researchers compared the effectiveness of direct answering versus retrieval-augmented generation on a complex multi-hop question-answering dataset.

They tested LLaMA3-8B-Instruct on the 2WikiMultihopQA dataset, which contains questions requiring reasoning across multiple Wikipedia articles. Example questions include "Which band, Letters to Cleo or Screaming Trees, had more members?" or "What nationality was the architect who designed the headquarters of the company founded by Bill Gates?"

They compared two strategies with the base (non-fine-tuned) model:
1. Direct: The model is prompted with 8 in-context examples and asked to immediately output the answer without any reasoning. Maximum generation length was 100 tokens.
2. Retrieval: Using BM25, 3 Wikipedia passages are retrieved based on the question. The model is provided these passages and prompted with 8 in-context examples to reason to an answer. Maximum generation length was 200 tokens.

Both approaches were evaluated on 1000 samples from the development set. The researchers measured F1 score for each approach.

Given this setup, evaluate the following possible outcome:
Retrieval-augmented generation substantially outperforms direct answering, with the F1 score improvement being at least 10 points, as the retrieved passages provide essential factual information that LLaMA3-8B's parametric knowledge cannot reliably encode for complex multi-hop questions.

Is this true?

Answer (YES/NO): NO